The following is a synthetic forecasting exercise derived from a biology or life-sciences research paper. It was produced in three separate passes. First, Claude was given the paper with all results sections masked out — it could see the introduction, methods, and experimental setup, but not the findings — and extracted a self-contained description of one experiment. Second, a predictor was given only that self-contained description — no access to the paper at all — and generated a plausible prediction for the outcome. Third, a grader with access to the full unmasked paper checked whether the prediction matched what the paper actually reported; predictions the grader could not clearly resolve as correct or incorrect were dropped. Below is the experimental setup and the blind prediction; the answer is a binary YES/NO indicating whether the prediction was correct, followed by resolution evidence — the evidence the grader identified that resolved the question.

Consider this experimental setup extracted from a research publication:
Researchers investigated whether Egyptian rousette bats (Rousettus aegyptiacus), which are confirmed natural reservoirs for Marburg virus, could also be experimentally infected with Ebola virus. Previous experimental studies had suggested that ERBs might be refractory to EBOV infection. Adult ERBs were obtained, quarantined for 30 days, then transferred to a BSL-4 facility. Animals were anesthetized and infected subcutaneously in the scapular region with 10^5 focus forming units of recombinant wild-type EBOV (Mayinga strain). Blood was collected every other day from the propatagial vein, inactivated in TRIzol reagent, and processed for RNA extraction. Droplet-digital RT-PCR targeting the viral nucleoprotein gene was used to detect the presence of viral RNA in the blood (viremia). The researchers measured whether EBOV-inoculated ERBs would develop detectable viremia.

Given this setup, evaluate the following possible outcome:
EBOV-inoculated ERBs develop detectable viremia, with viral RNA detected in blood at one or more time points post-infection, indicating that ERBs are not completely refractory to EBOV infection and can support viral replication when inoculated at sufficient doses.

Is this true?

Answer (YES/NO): YES